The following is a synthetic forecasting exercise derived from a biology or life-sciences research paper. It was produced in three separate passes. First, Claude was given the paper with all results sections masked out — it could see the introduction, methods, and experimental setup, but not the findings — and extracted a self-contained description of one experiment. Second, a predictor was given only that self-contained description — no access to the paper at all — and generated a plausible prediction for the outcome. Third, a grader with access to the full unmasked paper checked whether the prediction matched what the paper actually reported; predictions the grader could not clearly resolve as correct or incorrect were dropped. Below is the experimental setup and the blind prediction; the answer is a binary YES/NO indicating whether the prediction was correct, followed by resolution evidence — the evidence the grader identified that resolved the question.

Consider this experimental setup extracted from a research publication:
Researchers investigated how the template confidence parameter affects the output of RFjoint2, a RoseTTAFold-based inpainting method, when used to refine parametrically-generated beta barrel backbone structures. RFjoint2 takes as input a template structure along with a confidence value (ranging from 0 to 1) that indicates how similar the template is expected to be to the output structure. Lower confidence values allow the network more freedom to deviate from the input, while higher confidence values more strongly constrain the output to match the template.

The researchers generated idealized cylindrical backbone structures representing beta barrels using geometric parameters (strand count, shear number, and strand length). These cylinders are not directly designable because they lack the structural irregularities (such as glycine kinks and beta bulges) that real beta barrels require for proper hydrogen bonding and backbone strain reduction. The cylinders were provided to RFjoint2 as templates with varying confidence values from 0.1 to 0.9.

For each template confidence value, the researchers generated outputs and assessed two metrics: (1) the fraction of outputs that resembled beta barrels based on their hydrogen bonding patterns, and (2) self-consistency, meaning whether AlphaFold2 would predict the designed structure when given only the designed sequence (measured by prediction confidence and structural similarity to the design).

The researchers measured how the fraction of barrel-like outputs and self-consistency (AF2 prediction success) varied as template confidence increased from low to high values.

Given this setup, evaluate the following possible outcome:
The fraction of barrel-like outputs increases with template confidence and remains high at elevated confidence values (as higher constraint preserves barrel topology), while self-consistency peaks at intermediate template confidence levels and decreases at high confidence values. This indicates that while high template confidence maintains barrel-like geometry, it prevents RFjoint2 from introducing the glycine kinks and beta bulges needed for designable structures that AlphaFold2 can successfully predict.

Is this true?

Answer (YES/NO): NO